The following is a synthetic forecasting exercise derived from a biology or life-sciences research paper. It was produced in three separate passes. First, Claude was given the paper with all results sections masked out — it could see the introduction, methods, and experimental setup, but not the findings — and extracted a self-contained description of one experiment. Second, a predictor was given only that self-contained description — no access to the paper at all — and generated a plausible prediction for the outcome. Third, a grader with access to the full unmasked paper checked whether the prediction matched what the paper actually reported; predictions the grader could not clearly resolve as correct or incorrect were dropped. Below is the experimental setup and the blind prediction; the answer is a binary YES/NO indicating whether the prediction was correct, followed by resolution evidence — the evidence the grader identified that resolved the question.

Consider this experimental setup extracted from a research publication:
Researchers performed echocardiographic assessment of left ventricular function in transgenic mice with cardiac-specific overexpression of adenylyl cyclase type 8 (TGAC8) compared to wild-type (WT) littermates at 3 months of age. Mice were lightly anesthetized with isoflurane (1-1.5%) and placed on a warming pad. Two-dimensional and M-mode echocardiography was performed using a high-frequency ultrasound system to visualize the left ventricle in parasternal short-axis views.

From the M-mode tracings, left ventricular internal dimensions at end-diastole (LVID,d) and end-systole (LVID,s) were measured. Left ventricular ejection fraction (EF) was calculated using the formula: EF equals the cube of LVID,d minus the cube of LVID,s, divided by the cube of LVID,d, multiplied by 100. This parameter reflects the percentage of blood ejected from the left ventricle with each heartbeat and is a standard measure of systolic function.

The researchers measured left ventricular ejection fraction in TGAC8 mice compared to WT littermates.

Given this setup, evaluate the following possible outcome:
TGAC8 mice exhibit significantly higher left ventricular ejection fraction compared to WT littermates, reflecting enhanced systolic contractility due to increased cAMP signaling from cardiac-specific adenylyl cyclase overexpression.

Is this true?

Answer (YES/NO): YES